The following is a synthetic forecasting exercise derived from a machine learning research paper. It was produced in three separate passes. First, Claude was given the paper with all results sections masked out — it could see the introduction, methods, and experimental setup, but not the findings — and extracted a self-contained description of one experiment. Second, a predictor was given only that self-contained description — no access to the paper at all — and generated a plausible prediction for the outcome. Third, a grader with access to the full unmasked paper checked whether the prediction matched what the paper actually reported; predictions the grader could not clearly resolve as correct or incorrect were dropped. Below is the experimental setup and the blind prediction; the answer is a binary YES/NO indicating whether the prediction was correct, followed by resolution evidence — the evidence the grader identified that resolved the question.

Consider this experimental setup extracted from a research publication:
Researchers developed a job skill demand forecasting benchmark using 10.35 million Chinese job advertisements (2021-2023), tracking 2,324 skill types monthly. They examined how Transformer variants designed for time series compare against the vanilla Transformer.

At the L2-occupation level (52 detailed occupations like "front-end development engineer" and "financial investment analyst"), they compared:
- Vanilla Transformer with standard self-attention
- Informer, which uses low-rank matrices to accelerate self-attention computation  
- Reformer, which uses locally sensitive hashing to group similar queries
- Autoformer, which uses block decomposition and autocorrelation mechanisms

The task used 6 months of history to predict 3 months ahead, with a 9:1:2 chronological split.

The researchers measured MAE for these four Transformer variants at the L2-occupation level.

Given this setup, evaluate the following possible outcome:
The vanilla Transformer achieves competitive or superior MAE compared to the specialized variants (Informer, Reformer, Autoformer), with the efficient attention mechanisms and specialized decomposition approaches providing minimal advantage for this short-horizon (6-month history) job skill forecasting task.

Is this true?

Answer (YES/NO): YES